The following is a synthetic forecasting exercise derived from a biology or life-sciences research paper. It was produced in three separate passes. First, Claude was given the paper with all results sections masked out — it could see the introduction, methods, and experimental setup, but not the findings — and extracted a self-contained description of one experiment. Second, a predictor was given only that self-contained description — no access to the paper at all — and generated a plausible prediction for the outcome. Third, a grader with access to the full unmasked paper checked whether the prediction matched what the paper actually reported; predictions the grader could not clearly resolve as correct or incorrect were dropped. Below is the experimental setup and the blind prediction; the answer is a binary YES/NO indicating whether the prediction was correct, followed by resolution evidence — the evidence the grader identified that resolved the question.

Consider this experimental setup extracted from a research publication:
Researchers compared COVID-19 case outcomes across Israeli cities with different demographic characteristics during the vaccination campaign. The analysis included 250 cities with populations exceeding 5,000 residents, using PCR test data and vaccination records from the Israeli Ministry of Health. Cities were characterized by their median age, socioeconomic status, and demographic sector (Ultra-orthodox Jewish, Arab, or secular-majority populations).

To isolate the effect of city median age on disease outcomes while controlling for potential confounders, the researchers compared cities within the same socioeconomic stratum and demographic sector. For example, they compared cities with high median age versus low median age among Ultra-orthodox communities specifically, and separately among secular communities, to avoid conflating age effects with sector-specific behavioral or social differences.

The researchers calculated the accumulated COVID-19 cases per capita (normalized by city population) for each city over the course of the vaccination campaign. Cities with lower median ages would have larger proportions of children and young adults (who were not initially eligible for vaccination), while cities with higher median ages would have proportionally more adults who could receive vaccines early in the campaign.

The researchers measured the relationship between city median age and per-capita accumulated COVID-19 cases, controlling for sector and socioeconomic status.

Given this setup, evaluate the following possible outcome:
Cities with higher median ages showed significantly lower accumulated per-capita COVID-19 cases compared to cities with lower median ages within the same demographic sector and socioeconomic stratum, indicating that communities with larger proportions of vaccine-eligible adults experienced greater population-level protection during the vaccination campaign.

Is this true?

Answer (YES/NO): NO